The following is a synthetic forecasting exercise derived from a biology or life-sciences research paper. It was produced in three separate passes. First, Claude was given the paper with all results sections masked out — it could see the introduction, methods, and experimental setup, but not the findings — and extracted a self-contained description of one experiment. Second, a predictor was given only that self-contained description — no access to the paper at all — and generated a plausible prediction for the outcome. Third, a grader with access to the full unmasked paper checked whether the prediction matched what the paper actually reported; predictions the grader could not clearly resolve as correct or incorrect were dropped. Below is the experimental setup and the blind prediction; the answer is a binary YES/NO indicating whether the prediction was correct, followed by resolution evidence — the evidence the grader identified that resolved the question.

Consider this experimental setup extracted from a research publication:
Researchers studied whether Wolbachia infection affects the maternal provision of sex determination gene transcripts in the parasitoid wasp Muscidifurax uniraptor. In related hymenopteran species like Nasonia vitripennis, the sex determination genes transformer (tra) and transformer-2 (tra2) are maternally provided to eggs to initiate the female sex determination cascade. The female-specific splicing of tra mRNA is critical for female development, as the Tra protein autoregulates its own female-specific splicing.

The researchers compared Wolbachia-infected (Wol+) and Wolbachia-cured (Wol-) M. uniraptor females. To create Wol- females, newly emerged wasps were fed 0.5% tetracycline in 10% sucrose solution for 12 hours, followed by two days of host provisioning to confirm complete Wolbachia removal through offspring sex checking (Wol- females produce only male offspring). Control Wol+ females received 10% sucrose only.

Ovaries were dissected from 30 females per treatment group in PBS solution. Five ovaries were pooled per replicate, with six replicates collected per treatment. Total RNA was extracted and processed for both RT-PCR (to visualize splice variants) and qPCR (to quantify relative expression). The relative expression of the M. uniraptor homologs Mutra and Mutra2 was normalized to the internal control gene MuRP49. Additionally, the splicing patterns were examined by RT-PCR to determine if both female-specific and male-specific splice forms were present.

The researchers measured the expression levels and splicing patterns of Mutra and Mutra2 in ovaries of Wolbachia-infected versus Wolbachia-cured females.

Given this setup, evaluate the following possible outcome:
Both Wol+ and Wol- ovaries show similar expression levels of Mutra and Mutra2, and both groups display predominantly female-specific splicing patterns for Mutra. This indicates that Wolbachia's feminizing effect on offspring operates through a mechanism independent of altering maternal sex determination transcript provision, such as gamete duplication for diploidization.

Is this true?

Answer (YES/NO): NO